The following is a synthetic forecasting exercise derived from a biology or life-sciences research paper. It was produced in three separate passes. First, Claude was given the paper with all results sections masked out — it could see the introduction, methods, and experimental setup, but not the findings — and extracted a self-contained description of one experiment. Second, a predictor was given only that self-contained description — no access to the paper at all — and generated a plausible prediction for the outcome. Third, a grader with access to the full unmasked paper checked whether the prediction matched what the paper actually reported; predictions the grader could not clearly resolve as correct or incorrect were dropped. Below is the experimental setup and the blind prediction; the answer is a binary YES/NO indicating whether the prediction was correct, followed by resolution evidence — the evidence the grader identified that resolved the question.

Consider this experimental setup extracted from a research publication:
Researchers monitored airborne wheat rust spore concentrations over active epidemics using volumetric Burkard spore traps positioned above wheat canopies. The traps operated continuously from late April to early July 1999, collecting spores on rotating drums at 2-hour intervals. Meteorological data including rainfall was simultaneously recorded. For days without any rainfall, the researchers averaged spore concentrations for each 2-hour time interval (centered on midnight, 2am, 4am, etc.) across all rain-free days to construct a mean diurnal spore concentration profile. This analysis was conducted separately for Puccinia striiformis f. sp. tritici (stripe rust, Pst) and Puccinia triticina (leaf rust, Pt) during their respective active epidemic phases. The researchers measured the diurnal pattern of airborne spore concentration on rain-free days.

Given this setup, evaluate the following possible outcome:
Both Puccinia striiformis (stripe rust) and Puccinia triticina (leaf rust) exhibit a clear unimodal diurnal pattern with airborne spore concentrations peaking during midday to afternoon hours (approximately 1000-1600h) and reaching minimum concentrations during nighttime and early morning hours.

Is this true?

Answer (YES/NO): NO